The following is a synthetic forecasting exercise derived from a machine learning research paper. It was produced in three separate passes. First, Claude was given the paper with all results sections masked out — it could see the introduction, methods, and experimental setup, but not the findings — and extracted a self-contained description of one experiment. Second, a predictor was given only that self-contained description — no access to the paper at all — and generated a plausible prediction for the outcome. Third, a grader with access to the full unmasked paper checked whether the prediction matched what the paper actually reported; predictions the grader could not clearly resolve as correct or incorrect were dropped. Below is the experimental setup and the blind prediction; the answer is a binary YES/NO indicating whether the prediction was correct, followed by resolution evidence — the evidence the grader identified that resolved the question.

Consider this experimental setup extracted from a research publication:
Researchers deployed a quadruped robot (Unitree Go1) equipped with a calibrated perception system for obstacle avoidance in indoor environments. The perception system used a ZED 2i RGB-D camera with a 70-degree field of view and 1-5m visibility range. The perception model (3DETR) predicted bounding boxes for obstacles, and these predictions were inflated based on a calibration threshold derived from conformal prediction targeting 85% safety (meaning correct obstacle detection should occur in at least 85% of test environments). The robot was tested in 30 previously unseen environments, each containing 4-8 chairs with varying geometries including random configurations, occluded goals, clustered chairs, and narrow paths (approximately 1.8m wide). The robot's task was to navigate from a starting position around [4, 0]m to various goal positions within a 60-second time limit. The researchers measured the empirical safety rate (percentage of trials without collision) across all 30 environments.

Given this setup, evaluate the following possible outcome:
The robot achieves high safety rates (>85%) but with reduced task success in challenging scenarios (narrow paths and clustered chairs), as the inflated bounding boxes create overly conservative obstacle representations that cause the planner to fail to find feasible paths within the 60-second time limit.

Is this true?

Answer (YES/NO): NO